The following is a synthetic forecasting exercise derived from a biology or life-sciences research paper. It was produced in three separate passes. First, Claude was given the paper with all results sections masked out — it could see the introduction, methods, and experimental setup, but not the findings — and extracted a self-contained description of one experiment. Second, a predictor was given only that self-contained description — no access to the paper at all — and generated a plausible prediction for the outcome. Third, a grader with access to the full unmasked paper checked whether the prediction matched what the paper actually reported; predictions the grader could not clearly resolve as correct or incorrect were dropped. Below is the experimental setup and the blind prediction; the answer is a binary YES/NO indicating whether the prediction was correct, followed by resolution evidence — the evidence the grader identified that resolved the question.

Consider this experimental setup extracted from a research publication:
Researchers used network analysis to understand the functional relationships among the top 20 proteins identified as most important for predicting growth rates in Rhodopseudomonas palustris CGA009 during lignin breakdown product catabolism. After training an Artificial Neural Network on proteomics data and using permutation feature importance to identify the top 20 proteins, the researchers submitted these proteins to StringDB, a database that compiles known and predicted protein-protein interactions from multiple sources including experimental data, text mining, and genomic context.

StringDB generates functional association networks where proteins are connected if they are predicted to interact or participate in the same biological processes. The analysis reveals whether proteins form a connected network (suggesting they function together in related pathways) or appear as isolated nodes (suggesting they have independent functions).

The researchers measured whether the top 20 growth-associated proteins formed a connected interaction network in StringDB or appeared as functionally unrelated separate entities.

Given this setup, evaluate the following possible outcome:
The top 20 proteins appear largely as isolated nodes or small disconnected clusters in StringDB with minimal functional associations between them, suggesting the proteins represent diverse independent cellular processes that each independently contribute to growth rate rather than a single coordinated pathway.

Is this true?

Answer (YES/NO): YES